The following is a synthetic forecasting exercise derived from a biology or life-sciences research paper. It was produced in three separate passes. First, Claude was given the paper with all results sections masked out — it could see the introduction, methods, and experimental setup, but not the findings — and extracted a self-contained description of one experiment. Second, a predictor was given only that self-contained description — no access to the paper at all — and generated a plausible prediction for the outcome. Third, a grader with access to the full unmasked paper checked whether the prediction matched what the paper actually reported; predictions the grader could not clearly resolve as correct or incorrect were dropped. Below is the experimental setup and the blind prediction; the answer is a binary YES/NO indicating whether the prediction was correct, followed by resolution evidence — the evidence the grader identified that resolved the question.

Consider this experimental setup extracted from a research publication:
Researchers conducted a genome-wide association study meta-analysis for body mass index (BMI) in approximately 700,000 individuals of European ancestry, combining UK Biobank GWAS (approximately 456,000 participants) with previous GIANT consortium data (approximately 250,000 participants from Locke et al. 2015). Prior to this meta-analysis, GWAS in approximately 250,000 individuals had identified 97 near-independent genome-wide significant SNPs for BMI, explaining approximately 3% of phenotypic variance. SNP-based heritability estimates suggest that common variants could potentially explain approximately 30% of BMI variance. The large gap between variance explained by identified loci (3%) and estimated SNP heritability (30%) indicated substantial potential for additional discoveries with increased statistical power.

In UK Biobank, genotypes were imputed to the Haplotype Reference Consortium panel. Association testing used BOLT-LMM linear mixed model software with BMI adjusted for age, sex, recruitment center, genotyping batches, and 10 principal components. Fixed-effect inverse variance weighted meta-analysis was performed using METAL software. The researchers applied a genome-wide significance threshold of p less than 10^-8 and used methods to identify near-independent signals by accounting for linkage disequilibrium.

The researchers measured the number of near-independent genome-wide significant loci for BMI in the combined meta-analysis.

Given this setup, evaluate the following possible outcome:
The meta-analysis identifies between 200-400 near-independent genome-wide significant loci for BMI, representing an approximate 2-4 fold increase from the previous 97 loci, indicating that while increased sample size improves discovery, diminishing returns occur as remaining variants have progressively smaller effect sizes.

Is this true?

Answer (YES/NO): NO